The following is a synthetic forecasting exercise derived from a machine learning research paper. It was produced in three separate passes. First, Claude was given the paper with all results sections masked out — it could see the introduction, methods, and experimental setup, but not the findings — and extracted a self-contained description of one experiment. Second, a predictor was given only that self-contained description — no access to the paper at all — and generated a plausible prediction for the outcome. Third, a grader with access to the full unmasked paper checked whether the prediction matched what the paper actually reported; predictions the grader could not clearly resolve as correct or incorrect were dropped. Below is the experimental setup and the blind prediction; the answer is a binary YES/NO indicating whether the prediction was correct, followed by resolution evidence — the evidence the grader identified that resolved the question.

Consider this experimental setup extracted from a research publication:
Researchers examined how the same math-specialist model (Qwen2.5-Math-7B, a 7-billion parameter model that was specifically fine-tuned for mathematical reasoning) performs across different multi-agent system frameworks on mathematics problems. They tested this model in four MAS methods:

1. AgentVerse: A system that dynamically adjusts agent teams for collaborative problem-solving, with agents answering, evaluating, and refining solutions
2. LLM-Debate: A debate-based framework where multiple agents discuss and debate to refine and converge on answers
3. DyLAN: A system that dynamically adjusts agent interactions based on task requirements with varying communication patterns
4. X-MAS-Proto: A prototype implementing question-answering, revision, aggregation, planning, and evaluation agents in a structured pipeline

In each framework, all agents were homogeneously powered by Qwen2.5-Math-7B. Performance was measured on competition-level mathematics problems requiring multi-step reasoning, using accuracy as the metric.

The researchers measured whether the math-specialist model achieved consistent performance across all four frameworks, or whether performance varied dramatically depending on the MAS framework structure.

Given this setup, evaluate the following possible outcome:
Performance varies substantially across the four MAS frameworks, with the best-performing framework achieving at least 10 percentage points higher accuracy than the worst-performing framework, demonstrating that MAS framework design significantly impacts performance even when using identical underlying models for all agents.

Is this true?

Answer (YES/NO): YES